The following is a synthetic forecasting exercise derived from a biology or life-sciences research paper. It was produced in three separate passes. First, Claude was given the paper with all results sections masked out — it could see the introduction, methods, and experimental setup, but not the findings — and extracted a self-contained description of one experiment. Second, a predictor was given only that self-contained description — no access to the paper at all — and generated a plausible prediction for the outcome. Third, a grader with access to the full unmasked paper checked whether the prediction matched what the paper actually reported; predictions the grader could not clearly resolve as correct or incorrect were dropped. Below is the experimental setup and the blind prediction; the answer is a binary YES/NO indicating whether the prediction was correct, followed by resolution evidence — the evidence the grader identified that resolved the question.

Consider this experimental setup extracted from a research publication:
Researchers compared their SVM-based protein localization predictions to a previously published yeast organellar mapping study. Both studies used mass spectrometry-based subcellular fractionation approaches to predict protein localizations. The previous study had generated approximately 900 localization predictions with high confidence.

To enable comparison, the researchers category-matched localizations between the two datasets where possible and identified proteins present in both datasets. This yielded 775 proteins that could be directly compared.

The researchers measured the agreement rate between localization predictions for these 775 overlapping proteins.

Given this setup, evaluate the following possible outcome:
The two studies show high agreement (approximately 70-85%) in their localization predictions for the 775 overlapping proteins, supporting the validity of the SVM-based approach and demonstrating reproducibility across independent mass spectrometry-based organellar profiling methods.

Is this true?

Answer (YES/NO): NO